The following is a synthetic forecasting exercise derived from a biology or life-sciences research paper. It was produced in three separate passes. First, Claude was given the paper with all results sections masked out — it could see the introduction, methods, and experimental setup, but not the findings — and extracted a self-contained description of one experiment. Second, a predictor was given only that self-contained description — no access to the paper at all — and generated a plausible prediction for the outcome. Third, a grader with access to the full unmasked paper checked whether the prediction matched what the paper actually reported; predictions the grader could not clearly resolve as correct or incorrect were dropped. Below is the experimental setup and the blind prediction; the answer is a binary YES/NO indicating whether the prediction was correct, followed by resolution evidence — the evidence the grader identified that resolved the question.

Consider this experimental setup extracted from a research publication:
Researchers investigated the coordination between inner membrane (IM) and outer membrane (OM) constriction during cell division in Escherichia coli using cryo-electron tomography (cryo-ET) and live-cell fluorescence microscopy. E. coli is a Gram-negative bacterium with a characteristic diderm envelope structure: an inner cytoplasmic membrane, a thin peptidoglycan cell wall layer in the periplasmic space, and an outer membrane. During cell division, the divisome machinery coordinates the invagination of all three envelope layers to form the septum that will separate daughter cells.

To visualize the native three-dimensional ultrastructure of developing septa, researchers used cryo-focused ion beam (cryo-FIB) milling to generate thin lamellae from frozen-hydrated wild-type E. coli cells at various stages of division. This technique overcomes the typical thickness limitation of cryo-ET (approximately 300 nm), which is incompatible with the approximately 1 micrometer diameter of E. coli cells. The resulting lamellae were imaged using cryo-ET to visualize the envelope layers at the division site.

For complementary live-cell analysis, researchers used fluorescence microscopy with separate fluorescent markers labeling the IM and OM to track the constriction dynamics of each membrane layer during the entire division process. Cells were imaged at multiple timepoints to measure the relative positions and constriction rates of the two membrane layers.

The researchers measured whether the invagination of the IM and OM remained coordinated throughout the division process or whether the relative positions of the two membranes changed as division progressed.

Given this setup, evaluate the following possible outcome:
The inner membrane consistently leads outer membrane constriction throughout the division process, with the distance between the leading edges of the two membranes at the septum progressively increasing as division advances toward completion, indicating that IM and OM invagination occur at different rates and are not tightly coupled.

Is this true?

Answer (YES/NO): YES